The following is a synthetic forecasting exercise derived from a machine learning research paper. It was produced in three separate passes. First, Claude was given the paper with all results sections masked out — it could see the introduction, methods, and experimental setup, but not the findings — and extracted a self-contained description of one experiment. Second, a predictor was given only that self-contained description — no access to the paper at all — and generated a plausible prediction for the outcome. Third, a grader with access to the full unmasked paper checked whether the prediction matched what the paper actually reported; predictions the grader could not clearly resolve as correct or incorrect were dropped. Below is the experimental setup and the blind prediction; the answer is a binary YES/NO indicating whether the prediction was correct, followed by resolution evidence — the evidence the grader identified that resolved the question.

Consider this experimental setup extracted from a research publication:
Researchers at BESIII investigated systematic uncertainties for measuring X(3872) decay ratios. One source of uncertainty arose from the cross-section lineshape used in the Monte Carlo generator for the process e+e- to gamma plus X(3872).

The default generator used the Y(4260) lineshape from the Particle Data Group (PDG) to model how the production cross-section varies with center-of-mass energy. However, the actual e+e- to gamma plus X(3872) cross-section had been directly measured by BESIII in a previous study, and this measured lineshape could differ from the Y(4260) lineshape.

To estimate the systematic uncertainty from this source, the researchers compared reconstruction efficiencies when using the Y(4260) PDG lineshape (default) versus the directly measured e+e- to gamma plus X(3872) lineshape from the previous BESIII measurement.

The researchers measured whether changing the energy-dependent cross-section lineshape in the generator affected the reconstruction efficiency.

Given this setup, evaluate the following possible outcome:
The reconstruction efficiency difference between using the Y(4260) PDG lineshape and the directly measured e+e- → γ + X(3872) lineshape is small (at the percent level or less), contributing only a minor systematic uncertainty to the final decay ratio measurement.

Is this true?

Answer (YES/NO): YES